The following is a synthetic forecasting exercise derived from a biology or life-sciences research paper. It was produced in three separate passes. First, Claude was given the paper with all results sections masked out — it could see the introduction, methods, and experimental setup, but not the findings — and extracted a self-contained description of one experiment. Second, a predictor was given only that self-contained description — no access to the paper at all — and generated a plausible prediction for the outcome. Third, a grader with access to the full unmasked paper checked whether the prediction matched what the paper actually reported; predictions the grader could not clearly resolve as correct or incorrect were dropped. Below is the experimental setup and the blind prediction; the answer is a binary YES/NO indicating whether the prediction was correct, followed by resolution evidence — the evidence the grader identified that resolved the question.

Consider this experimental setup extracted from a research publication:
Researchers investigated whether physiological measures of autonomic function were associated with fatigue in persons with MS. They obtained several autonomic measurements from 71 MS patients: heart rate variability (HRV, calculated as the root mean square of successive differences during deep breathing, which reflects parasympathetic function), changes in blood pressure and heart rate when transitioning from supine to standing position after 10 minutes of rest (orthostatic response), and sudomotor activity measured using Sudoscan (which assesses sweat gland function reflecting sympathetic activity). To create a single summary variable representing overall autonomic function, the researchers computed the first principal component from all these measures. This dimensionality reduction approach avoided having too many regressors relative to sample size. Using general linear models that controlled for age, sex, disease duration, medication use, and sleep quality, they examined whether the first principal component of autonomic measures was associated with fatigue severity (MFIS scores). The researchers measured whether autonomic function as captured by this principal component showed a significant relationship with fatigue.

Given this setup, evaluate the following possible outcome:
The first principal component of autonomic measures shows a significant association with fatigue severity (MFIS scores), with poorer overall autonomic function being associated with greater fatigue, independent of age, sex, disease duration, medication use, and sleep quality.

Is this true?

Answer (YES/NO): NO